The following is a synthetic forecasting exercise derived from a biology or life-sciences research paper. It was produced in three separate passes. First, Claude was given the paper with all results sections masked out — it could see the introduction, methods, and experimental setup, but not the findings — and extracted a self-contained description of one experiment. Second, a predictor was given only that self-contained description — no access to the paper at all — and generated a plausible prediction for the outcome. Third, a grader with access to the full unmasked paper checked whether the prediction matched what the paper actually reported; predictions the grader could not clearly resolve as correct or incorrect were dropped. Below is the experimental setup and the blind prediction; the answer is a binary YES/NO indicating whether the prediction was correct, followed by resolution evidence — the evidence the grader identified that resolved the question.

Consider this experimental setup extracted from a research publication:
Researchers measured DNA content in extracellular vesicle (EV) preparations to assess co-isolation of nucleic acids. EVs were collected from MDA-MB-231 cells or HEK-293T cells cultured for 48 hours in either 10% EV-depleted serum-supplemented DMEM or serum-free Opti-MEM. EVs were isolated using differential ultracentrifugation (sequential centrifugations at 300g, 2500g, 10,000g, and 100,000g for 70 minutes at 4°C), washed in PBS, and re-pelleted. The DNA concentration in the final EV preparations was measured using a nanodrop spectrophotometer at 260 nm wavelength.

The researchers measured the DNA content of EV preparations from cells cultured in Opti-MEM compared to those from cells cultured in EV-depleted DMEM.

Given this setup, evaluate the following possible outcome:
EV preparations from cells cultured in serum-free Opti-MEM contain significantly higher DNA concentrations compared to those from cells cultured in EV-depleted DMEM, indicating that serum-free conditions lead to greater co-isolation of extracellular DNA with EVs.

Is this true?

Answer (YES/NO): YES